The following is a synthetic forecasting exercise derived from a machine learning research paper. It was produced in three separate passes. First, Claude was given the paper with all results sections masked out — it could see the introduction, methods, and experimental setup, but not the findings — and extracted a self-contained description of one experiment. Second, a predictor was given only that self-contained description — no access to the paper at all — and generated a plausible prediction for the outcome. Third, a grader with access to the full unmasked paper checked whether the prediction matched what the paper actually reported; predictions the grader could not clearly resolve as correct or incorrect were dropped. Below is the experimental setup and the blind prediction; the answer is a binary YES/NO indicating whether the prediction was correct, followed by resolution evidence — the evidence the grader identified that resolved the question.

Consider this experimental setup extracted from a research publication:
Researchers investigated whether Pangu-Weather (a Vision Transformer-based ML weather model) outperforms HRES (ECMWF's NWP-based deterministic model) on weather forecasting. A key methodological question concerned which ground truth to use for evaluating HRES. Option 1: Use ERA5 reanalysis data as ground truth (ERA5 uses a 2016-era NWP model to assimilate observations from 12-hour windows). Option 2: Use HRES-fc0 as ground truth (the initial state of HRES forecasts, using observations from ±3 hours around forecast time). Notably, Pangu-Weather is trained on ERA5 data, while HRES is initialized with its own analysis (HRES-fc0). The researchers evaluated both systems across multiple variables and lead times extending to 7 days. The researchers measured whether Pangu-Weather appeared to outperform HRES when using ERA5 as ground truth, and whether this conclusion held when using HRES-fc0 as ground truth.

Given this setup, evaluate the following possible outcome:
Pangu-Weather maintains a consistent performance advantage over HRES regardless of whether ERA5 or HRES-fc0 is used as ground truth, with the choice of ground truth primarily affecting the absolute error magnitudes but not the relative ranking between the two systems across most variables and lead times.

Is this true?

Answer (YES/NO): NO